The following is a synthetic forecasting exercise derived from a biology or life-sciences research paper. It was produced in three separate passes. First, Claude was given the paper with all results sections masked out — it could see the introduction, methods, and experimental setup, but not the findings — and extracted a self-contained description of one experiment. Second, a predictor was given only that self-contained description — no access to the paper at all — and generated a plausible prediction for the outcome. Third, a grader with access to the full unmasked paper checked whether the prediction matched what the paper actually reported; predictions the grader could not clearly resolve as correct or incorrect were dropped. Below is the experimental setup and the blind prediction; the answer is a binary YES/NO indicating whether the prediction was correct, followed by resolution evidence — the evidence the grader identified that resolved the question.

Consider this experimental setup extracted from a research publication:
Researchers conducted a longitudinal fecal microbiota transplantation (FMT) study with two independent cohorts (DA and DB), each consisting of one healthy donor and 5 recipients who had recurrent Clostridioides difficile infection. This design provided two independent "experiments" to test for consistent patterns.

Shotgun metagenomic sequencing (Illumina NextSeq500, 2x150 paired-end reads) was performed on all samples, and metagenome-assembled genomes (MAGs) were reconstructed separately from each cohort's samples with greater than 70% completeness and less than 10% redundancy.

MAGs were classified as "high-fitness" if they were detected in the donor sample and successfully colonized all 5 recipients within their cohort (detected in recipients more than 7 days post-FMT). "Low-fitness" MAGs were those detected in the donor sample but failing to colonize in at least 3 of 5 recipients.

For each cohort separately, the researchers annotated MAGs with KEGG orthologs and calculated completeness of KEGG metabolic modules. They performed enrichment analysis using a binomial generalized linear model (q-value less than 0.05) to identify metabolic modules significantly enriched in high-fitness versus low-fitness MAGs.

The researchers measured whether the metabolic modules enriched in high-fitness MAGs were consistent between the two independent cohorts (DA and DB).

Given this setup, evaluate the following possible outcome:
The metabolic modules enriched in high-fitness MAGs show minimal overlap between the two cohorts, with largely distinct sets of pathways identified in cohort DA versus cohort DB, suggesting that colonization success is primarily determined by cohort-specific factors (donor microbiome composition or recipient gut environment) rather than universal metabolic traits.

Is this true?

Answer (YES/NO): NO